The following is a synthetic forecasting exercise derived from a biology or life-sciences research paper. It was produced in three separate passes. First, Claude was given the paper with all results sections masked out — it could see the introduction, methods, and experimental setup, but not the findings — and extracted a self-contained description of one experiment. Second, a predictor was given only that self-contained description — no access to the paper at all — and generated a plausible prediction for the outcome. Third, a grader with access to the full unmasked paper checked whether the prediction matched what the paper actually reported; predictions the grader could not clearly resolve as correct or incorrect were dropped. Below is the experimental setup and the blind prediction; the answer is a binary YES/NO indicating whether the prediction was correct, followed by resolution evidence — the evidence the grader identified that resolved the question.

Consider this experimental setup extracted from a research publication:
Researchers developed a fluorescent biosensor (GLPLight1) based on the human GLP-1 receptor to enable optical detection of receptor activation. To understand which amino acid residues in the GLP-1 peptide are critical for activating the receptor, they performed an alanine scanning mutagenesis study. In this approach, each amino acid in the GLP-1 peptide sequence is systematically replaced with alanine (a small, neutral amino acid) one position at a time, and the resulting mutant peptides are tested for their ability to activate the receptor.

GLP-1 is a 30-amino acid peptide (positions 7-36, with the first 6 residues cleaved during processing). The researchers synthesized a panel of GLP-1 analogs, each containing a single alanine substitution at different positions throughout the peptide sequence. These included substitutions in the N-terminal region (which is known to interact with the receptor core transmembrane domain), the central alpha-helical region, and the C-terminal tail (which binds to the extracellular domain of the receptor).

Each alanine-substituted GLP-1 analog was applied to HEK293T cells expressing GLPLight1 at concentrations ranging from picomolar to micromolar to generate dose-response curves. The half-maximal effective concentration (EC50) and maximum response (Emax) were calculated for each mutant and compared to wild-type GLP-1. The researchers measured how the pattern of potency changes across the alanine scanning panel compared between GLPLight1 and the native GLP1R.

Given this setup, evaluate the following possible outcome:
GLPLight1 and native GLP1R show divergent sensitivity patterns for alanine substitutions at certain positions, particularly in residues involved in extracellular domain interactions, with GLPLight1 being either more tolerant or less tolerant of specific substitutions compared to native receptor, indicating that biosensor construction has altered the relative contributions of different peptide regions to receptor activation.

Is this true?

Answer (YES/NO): NO